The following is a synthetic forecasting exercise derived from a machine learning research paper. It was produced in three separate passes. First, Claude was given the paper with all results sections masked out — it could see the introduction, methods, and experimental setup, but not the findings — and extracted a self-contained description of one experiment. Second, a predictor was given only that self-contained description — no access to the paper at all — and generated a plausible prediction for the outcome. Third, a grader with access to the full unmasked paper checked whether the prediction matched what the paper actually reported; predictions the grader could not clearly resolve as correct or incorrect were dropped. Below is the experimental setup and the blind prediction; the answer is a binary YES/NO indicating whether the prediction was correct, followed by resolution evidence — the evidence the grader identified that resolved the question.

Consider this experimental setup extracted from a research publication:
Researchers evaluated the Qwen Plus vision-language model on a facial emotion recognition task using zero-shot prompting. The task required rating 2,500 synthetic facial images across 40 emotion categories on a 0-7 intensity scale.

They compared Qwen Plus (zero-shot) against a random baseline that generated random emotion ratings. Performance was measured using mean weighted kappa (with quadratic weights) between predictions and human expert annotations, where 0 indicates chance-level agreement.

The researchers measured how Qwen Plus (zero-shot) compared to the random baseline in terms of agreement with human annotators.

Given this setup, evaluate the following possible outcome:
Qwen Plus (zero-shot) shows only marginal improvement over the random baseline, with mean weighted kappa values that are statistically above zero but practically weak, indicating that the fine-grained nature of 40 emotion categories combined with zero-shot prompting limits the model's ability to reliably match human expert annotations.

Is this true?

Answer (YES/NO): NO